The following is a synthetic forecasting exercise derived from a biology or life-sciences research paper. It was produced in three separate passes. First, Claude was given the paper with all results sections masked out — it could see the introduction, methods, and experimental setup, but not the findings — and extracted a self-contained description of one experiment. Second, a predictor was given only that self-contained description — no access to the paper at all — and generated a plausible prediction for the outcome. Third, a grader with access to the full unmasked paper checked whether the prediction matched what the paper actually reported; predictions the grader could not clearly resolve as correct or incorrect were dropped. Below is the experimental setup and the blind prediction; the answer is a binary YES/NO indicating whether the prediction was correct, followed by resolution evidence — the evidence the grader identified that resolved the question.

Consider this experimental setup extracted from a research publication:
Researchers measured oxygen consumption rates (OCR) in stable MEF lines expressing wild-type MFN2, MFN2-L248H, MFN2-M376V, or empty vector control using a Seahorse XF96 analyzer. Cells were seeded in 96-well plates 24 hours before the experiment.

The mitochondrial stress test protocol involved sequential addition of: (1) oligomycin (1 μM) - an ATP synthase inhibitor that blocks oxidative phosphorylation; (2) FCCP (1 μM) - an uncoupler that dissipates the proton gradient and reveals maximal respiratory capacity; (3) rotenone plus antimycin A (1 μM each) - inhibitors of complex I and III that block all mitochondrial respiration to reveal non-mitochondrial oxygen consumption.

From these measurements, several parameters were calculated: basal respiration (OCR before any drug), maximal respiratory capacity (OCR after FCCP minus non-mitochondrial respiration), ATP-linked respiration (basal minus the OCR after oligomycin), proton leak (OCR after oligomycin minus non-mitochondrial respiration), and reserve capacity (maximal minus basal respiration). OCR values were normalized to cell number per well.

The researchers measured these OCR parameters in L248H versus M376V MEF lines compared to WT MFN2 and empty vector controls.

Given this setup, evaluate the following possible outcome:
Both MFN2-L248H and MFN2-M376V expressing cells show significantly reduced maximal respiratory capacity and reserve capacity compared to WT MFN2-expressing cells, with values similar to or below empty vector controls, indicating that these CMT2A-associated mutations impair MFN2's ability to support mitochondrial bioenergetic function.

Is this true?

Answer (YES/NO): NO